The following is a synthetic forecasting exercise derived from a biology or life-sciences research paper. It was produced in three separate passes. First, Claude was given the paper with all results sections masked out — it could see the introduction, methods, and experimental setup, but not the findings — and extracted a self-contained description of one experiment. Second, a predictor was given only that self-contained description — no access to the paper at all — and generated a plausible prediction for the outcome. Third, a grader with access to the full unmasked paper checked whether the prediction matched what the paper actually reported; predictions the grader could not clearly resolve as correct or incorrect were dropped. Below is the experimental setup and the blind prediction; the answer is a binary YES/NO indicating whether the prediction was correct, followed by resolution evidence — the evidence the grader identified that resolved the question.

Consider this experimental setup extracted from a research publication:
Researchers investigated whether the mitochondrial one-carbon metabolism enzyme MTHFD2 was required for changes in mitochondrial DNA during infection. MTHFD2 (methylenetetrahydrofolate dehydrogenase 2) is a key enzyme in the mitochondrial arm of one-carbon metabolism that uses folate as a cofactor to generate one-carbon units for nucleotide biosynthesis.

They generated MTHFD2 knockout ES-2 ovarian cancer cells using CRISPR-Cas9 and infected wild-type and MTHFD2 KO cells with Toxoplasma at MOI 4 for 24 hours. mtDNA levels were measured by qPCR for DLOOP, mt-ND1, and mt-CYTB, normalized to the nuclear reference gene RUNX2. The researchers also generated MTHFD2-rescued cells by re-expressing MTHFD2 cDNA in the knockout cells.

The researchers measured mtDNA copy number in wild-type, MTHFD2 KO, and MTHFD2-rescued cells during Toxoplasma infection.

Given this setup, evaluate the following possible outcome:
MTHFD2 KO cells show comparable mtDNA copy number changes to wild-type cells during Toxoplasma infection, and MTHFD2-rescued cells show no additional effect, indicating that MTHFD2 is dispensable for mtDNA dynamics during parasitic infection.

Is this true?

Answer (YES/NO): NO